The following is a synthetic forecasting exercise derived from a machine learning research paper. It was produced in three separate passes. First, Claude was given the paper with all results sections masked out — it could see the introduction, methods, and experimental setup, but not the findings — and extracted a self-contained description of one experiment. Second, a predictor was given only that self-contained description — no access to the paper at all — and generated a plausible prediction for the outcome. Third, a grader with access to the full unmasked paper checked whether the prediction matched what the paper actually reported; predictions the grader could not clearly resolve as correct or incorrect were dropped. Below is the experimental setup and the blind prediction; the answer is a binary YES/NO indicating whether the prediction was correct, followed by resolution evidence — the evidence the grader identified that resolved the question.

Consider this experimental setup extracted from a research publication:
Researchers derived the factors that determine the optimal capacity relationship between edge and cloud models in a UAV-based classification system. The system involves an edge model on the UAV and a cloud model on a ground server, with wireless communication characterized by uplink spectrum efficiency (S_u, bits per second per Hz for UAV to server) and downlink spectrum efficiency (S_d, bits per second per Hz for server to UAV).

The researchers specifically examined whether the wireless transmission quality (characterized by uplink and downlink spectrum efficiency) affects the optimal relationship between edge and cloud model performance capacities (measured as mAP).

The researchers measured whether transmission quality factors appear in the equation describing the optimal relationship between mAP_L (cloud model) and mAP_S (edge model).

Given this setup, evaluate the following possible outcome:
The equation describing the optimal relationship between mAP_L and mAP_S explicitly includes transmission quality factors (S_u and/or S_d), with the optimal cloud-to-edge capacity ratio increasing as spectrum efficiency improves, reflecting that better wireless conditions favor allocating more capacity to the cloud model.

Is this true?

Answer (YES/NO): YES